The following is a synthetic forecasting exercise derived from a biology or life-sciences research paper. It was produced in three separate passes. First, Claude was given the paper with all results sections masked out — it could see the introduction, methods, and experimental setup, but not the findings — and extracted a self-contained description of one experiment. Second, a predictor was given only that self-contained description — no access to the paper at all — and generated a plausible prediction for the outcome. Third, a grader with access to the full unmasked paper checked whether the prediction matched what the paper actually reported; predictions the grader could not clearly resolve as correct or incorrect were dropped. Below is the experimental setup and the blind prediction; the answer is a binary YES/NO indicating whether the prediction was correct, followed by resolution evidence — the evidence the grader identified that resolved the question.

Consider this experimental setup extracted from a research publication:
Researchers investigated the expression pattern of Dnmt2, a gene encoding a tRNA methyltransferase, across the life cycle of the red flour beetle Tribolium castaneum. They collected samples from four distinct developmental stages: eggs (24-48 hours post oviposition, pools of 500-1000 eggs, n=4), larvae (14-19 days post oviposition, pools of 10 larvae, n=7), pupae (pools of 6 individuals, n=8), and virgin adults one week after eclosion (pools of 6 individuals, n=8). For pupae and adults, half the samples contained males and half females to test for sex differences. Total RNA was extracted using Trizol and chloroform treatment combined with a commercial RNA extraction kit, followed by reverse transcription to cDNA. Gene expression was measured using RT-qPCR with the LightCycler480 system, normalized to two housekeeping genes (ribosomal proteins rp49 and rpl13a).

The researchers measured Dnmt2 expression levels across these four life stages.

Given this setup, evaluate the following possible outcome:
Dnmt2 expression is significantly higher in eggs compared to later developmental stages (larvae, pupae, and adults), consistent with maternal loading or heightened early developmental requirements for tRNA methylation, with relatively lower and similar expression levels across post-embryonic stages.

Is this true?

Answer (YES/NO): NO